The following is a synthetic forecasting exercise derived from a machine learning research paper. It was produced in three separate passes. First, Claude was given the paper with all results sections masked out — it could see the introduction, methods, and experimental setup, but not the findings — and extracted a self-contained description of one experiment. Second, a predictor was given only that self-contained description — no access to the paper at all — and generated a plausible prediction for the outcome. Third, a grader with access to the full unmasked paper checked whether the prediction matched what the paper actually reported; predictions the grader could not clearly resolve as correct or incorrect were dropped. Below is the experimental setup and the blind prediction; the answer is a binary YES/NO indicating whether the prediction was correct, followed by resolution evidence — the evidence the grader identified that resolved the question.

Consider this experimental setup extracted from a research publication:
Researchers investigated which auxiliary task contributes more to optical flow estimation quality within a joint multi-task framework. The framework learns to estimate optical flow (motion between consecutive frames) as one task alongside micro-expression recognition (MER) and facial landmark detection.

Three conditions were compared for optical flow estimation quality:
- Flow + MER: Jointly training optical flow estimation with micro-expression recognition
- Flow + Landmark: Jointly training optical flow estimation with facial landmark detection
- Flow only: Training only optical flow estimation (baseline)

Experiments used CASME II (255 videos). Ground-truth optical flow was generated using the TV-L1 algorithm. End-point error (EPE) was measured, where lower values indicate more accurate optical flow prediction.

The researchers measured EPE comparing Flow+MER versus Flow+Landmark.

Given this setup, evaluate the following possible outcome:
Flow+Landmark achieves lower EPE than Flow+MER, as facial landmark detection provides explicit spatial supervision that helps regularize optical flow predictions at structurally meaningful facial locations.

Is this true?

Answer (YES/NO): YES